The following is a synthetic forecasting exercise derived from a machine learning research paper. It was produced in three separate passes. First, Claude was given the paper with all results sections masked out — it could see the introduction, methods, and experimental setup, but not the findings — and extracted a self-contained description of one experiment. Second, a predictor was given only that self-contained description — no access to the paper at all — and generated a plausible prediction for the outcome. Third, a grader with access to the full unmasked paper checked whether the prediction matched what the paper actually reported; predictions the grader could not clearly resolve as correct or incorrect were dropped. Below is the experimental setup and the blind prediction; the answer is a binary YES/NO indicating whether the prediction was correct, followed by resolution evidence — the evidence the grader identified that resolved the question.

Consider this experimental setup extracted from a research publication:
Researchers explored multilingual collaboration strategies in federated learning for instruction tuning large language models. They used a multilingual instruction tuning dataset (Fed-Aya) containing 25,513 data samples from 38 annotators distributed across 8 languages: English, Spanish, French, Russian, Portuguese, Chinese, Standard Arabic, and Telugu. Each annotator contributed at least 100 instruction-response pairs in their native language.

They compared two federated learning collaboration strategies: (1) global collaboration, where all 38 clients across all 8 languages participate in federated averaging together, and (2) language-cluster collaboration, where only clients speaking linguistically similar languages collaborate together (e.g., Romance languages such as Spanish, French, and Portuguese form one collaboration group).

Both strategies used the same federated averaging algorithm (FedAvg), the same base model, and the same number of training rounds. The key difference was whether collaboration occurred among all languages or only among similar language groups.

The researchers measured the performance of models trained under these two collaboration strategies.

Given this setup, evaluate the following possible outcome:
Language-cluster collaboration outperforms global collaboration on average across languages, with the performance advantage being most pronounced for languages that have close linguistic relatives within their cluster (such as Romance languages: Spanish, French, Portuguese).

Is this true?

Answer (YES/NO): NO